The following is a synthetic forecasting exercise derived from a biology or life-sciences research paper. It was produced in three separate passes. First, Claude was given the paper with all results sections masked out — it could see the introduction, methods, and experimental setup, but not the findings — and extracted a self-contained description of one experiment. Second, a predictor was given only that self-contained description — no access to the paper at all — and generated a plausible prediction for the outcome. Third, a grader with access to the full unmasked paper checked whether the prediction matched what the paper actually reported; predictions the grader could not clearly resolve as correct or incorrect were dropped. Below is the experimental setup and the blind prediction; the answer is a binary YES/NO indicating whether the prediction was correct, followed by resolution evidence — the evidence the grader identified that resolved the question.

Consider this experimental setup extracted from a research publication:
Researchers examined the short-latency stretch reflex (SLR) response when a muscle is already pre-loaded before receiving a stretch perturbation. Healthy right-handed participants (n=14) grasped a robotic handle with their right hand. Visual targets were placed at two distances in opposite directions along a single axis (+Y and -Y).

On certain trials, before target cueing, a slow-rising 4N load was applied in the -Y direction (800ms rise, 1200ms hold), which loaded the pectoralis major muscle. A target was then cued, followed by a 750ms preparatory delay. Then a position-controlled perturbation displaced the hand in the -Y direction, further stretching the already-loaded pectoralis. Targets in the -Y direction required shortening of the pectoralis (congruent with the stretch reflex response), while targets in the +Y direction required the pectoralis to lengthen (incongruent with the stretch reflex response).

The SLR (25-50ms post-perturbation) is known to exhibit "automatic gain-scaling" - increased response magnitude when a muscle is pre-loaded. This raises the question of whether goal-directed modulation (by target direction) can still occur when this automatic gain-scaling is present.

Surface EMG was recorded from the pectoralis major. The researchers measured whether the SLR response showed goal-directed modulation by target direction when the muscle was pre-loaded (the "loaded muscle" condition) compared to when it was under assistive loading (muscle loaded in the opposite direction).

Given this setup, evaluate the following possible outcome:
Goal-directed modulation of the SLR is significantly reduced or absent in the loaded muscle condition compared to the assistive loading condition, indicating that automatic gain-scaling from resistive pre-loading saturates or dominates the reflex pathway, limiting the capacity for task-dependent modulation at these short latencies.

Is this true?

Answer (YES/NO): YES